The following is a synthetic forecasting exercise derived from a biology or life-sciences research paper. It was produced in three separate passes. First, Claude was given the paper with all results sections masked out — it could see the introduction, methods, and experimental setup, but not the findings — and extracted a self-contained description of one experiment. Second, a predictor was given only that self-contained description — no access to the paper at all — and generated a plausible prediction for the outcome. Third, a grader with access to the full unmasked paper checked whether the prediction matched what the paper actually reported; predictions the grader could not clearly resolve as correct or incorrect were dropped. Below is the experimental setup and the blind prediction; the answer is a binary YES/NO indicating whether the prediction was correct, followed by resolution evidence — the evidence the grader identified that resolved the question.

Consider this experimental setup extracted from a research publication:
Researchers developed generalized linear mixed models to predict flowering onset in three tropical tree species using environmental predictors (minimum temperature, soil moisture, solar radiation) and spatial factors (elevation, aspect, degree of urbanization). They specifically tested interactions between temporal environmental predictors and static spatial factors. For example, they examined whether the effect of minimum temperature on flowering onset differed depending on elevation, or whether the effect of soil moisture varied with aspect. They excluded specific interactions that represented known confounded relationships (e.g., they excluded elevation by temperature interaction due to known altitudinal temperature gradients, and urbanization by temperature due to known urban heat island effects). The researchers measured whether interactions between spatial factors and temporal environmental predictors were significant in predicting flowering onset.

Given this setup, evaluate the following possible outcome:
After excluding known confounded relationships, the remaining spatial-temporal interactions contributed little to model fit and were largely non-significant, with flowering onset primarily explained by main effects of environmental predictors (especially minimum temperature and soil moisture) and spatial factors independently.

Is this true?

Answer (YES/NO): NO